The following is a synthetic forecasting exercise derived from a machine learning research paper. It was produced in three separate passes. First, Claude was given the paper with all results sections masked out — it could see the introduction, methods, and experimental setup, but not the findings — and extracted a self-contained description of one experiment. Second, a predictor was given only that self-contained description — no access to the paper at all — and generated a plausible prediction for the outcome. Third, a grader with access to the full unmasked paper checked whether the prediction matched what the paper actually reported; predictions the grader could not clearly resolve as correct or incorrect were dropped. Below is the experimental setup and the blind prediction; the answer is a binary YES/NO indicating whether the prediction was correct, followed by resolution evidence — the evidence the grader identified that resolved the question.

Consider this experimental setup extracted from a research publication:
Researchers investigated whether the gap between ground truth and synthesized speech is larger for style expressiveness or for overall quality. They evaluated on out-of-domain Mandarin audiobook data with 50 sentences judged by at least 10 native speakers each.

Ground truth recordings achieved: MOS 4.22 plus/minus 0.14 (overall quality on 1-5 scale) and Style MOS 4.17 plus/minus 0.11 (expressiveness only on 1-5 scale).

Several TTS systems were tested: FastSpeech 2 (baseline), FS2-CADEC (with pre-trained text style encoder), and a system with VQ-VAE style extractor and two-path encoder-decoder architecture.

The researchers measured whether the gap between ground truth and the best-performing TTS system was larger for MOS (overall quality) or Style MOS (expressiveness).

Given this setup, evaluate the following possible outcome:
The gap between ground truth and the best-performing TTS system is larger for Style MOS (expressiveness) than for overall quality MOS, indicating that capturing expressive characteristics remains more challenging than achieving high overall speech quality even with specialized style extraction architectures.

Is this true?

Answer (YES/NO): NO